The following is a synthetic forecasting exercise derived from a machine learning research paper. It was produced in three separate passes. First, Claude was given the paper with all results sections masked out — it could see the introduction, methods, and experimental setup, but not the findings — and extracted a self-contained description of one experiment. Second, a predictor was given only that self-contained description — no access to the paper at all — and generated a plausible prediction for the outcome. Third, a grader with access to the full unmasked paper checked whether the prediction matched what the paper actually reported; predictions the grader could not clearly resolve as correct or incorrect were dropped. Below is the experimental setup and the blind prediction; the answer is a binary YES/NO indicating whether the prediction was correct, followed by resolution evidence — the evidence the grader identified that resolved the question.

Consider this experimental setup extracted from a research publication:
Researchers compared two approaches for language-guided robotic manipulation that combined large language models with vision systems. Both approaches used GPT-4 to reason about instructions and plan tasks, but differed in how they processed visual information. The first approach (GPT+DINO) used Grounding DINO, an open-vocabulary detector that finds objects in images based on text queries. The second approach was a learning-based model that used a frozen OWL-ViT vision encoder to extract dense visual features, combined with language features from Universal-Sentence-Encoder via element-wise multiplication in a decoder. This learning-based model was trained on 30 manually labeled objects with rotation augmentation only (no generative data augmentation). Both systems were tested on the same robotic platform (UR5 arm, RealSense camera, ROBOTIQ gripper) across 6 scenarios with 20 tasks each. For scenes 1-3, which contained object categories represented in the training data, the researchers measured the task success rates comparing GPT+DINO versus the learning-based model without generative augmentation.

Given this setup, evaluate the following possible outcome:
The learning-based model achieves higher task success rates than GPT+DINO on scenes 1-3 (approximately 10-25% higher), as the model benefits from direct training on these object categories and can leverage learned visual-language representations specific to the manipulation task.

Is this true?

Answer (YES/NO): NO